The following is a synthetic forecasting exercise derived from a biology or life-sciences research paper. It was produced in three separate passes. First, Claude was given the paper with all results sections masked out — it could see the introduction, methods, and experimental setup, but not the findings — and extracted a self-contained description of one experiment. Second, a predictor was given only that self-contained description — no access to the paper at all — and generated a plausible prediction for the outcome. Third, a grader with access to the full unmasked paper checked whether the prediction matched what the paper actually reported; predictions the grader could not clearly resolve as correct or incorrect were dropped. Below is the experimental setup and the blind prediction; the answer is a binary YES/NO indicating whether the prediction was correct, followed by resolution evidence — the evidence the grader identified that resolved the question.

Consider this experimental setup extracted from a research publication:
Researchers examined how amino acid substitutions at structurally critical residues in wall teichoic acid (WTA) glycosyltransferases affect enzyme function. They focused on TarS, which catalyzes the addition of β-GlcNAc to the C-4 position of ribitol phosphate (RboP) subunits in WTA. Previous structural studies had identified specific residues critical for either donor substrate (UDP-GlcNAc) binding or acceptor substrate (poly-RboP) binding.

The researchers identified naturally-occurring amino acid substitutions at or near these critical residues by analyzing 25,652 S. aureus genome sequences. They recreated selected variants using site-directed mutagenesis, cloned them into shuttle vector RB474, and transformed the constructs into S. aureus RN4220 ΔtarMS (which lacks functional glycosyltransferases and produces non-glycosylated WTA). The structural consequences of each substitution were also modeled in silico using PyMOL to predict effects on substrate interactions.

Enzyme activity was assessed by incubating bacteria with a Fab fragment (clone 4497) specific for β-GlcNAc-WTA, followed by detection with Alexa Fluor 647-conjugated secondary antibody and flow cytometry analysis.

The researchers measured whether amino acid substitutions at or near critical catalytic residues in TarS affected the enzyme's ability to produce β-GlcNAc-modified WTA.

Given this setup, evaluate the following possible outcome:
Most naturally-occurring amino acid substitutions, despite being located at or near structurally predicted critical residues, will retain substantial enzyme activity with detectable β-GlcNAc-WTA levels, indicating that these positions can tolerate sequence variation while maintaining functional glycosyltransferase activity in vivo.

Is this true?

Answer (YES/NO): NO